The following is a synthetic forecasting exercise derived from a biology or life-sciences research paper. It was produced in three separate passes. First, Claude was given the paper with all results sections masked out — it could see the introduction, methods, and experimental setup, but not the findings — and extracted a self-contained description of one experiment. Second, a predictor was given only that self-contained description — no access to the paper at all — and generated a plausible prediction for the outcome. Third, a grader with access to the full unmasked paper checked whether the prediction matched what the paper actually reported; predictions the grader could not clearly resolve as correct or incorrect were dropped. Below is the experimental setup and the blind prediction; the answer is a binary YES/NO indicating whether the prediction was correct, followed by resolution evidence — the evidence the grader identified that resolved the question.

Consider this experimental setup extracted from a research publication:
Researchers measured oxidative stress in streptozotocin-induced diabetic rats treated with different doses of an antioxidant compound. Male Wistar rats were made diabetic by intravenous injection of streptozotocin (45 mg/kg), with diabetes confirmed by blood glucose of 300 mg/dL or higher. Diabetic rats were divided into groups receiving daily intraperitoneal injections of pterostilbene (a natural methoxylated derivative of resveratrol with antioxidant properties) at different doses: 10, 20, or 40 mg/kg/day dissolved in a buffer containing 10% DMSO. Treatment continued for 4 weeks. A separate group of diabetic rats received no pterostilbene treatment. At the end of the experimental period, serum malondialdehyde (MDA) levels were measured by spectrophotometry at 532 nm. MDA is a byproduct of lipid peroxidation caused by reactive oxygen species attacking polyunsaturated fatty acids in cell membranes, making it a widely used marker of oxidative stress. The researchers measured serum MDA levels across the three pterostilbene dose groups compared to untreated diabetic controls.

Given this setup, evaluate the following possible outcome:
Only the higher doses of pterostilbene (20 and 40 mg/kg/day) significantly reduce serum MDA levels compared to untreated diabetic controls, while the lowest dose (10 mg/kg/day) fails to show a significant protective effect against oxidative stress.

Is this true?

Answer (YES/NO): NO